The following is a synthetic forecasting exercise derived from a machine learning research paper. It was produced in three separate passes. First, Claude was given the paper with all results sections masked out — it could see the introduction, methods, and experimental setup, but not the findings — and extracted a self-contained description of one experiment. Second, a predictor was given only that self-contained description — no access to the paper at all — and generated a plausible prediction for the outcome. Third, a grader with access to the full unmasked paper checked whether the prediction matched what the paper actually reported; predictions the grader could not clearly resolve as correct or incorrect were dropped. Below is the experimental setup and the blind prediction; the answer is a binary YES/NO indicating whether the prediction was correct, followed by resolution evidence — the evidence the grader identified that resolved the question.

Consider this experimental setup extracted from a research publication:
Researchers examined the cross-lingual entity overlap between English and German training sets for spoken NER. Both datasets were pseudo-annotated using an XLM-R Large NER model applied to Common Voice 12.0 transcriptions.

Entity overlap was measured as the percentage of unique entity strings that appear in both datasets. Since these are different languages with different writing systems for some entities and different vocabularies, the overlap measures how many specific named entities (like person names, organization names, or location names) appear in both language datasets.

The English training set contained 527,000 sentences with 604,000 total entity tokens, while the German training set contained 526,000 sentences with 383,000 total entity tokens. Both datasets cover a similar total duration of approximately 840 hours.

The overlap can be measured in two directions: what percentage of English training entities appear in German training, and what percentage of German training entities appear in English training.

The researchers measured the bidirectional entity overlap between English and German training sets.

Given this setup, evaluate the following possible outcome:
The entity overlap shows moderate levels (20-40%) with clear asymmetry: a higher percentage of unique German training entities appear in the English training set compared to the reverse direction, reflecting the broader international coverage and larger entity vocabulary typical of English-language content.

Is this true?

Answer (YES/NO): YES